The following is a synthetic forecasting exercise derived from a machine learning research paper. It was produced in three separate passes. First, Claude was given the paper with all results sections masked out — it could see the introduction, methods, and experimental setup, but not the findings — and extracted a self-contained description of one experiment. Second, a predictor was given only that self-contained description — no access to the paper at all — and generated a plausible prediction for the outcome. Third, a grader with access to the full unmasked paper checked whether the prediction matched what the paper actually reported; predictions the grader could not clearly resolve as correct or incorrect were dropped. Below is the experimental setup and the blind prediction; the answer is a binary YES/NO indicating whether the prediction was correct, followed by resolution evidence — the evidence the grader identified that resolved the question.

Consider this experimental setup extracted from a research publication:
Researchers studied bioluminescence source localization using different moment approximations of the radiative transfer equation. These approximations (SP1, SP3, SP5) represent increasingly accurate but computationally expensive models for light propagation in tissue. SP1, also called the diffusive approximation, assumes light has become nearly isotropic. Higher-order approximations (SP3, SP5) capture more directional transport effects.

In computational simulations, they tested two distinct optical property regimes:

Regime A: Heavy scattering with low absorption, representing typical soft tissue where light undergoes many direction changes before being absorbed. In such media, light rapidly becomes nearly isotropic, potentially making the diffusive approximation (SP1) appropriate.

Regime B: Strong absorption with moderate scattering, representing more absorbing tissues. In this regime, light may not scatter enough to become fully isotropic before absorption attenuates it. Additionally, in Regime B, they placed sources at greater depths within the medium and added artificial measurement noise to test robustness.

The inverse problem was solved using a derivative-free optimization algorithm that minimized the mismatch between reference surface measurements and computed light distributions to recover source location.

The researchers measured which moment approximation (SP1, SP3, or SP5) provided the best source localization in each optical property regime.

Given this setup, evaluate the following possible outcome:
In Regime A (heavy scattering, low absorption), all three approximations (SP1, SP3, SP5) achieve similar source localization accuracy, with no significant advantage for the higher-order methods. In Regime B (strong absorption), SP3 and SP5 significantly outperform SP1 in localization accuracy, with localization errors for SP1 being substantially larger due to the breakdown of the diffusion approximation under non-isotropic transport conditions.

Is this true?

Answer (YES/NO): NO